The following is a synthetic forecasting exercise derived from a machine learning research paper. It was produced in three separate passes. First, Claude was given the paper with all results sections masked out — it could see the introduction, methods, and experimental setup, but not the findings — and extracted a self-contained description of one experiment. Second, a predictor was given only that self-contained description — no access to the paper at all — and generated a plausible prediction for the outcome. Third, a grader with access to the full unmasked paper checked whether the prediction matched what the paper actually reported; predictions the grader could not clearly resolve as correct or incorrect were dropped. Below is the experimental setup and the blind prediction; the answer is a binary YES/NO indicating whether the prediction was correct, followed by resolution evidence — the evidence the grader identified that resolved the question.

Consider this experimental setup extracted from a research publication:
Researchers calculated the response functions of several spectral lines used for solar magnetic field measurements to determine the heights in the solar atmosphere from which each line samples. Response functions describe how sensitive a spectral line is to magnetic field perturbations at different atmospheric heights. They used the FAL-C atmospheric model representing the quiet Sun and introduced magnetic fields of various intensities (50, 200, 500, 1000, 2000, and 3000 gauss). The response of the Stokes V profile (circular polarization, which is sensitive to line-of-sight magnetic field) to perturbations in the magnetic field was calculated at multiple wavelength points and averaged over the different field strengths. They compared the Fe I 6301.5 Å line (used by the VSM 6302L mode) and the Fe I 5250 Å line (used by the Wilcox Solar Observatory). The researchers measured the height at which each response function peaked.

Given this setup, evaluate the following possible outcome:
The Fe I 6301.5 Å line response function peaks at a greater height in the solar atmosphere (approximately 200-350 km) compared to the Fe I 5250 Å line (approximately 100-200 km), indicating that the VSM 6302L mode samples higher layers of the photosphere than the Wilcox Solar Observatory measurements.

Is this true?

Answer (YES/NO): NO